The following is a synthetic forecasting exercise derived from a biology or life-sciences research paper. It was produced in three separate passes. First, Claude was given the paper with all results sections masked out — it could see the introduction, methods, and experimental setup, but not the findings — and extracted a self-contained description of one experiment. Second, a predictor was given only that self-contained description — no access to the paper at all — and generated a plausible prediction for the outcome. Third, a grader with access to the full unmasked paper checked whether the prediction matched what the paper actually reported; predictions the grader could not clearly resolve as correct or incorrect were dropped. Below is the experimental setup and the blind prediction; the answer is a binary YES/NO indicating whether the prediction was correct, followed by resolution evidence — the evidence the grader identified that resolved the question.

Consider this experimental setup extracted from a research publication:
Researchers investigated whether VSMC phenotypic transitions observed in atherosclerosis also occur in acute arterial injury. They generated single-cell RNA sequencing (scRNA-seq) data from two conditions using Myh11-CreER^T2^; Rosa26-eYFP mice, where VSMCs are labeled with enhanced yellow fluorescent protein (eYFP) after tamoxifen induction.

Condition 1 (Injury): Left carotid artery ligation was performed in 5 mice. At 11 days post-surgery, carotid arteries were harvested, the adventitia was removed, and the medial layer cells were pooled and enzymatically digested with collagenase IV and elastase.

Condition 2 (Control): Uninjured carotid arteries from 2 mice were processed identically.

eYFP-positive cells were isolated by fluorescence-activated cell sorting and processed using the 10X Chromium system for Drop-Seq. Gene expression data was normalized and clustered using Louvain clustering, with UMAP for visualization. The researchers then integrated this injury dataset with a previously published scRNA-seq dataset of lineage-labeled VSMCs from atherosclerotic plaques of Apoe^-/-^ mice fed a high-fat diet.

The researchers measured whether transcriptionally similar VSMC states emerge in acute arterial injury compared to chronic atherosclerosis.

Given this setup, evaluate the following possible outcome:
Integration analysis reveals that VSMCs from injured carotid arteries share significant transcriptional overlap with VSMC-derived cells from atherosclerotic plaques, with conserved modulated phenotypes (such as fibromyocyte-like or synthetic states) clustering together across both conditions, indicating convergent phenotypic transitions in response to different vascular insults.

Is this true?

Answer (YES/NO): YES